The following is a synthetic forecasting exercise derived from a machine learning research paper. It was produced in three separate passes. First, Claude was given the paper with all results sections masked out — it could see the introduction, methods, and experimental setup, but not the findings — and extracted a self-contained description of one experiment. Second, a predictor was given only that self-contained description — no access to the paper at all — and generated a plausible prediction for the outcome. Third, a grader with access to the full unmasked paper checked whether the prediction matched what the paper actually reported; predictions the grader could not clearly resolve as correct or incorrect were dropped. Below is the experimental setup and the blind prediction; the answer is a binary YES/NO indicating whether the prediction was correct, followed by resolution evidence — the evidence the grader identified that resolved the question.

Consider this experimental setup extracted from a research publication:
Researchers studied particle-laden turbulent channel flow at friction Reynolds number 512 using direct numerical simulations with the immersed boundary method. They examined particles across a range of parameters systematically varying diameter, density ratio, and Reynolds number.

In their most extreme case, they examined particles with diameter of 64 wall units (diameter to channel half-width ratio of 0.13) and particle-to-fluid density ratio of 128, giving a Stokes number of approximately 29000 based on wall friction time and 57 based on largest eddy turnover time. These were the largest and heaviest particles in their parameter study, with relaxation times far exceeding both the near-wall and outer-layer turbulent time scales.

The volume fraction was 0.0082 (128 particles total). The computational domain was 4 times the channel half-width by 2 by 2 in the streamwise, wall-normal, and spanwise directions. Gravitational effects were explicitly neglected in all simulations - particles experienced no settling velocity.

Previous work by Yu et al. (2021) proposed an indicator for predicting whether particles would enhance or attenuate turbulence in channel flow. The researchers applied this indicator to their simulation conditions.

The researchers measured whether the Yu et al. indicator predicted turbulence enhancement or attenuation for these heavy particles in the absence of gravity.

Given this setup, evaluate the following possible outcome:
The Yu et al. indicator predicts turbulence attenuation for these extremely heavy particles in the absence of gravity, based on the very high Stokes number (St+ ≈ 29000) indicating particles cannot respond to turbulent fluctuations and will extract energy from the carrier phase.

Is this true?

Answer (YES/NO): YES